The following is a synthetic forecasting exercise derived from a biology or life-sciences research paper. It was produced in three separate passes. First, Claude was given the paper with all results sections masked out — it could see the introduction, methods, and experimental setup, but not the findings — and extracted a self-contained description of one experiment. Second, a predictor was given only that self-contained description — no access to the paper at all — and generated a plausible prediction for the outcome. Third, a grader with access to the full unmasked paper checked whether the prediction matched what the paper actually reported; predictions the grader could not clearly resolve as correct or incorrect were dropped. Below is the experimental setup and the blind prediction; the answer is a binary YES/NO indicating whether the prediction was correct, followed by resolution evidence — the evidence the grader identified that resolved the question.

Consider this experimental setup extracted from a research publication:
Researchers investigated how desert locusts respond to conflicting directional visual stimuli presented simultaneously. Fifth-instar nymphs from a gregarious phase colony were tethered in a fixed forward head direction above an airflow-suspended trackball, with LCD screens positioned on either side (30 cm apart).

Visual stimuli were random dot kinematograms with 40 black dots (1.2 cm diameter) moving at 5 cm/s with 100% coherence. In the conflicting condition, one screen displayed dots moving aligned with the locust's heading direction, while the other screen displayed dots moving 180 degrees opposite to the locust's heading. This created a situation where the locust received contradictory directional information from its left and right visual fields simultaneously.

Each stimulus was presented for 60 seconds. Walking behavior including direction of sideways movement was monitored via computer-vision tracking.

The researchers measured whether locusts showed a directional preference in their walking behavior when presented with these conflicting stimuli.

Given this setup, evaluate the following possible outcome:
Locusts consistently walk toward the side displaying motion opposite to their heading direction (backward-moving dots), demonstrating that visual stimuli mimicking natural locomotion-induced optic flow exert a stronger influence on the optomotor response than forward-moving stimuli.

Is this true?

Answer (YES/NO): NO